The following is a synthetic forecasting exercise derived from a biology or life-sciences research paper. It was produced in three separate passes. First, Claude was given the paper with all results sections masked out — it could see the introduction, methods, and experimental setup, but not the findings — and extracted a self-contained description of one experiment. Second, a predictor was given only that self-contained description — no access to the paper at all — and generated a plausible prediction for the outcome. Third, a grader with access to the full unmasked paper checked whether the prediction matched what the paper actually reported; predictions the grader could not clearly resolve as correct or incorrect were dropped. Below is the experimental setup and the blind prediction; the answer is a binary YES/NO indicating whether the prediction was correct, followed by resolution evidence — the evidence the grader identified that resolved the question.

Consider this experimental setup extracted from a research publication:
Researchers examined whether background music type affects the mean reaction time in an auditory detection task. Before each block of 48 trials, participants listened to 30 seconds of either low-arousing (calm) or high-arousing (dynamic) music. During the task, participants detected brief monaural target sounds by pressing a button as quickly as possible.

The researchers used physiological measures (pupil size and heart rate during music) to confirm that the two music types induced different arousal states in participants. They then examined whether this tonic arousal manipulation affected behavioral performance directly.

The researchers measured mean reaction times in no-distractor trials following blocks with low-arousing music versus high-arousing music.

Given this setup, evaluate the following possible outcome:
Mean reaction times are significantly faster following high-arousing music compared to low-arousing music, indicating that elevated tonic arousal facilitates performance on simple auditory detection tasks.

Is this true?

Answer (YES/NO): NO